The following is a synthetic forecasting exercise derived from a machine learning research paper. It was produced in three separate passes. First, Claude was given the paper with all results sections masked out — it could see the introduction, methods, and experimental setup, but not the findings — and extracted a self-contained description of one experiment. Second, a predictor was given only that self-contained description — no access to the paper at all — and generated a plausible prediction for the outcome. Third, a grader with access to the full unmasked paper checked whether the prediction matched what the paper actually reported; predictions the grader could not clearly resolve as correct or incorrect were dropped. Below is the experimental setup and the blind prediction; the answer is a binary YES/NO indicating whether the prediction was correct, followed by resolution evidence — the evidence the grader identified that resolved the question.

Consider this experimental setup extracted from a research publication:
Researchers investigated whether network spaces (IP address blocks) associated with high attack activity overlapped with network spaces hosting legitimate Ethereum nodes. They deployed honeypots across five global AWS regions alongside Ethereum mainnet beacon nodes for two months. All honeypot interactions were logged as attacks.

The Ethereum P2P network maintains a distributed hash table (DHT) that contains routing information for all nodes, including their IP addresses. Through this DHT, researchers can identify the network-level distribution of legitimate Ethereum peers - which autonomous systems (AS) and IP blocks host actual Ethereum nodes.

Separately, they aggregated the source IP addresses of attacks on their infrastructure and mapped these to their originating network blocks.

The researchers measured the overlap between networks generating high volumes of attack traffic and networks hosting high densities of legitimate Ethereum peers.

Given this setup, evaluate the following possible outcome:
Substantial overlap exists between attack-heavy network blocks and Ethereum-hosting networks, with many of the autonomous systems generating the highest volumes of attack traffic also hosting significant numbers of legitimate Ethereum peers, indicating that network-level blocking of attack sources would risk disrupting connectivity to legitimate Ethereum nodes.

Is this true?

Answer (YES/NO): NO